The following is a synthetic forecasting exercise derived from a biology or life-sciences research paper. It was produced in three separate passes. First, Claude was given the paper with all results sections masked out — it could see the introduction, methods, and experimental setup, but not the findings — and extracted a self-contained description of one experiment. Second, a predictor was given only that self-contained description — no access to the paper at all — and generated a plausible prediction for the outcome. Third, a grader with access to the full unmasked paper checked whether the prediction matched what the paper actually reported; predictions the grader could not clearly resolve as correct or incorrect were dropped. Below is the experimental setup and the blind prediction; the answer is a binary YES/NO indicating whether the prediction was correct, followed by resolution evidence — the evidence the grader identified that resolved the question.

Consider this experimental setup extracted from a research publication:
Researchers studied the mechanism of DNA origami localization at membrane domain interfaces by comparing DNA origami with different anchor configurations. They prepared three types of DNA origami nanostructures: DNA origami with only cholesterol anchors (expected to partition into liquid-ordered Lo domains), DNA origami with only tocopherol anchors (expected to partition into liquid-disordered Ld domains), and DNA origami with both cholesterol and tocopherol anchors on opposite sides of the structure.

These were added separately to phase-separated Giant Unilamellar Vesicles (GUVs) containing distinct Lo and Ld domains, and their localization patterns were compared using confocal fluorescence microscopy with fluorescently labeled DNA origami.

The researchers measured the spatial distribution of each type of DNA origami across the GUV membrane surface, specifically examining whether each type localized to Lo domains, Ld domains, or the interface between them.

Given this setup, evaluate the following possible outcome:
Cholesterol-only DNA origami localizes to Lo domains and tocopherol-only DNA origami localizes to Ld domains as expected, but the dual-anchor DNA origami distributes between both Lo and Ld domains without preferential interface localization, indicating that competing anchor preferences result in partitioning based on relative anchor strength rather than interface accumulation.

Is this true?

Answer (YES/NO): NO